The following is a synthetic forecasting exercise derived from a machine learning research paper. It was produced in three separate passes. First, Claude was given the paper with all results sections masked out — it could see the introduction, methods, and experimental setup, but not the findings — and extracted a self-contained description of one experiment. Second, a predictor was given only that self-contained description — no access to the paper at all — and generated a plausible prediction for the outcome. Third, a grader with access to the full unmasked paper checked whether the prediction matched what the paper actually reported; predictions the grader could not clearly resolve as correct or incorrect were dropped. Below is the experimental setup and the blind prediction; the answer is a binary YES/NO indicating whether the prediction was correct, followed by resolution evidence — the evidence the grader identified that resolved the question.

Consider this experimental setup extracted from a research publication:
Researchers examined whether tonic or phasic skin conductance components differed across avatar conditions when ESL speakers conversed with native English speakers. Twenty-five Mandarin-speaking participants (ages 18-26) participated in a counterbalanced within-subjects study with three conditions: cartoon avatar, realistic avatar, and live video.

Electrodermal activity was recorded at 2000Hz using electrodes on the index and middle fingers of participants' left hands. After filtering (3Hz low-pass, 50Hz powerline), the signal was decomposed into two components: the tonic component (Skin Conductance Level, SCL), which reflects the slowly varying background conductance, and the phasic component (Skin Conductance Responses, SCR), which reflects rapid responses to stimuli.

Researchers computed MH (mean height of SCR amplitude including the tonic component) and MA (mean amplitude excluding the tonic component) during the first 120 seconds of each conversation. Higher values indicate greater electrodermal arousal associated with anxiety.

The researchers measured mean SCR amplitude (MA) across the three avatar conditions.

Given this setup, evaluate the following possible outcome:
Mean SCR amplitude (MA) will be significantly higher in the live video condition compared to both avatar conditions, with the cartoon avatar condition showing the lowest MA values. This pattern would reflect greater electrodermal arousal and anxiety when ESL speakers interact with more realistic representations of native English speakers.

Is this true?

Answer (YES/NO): NO